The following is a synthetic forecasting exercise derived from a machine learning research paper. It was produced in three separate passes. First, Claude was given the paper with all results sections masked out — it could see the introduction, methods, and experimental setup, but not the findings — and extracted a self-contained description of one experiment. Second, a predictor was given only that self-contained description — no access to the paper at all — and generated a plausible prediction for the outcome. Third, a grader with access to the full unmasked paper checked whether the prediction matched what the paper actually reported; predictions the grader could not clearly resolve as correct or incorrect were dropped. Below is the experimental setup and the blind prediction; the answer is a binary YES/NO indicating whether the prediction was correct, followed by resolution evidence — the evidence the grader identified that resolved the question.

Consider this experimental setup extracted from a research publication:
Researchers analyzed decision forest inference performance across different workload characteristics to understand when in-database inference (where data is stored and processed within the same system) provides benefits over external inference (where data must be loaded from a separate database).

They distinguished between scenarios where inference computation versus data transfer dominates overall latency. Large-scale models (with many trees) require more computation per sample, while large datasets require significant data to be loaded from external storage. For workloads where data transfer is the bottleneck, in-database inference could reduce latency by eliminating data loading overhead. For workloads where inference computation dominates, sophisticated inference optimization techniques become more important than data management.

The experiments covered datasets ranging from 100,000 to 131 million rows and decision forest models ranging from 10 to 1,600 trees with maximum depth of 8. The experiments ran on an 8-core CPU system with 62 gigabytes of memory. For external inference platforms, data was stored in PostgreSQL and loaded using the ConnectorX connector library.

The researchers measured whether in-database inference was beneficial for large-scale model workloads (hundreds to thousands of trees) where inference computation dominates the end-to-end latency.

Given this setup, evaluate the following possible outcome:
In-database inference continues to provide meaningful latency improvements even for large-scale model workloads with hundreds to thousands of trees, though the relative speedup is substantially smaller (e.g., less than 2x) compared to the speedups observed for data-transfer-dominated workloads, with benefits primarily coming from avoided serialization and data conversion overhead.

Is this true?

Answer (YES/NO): NO